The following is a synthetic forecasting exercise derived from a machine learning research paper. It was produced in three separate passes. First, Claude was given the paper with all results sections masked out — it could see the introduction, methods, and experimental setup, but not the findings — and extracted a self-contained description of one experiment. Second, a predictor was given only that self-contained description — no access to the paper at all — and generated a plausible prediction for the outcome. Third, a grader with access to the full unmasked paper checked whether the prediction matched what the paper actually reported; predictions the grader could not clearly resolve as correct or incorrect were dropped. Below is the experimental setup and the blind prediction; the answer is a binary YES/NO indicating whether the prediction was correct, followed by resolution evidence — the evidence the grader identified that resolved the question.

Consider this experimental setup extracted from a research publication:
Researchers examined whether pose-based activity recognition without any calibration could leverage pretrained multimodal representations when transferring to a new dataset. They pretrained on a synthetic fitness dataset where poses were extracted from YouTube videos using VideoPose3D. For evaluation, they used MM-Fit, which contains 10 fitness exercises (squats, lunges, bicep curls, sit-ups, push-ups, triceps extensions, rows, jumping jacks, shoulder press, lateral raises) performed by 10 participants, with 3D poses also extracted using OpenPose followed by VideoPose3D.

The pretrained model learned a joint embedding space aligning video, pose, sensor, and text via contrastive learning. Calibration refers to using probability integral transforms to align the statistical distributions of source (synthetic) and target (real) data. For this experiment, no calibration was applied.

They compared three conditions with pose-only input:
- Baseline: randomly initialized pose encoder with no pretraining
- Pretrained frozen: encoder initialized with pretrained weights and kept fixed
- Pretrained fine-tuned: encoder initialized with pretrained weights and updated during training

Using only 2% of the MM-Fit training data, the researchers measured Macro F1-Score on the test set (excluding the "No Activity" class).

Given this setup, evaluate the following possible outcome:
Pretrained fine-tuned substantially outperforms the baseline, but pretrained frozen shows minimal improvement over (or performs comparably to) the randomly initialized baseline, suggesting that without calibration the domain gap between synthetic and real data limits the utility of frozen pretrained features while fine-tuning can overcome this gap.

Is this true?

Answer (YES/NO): NO